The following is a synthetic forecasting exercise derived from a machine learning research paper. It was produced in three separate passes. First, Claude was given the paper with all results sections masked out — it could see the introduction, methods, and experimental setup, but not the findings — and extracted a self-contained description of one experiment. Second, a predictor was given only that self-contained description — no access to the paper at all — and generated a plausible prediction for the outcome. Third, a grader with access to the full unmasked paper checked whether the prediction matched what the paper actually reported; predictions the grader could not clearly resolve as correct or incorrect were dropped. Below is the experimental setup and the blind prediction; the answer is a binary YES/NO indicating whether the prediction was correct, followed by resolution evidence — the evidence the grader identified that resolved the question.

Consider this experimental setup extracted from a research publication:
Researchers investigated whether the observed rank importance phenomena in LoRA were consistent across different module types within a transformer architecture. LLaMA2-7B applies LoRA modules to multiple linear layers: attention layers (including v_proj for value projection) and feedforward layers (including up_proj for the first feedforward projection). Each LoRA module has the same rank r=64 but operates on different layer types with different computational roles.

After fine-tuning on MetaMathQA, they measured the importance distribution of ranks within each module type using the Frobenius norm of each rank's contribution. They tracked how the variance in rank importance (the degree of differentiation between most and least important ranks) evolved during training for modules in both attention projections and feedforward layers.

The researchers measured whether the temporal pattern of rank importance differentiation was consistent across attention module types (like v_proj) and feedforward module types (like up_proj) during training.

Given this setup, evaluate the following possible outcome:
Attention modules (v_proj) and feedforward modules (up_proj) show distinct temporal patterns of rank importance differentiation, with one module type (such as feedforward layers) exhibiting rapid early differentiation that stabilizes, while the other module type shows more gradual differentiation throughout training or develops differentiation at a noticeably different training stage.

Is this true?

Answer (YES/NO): NO